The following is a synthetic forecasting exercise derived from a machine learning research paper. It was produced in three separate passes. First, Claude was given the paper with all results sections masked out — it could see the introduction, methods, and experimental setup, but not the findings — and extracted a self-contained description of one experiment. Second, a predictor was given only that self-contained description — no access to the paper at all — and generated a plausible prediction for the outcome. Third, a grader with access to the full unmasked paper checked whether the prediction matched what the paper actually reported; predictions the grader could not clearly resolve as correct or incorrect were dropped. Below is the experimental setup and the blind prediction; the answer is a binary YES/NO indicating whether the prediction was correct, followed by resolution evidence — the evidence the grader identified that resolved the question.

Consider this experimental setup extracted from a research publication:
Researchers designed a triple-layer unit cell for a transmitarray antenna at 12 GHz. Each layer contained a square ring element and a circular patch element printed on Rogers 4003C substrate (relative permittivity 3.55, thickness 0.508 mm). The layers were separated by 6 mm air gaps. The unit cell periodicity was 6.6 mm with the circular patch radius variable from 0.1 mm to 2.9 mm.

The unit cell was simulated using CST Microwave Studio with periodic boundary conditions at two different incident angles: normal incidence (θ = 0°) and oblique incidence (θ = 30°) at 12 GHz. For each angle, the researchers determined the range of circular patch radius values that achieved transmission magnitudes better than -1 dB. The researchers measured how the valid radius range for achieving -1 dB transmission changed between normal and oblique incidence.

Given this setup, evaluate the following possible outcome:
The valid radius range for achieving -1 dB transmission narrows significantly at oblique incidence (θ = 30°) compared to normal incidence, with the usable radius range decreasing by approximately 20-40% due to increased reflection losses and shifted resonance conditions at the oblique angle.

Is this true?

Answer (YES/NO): NO